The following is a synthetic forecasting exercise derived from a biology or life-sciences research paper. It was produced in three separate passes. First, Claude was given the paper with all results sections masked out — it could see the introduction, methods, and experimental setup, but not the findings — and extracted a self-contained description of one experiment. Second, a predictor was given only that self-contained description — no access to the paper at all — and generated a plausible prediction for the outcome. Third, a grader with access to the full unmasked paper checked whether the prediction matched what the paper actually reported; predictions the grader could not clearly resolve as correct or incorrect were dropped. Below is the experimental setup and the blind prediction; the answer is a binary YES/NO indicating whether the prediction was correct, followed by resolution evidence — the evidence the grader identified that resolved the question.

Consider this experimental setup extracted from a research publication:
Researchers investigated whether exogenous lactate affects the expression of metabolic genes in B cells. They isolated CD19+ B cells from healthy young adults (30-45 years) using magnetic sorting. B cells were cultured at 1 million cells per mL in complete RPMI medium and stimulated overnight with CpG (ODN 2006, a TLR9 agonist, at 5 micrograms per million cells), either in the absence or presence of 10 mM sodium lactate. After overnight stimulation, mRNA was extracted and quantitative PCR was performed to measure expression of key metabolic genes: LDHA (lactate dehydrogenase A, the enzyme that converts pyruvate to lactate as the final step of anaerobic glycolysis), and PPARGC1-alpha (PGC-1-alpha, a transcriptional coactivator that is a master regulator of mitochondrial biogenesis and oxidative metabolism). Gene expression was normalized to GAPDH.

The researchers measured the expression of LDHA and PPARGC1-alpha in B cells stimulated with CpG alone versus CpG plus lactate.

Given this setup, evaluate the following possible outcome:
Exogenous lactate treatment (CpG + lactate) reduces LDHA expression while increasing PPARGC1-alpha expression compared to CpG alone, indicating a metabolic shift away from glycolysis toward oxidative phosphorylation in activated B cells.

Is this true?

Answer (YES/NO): NO